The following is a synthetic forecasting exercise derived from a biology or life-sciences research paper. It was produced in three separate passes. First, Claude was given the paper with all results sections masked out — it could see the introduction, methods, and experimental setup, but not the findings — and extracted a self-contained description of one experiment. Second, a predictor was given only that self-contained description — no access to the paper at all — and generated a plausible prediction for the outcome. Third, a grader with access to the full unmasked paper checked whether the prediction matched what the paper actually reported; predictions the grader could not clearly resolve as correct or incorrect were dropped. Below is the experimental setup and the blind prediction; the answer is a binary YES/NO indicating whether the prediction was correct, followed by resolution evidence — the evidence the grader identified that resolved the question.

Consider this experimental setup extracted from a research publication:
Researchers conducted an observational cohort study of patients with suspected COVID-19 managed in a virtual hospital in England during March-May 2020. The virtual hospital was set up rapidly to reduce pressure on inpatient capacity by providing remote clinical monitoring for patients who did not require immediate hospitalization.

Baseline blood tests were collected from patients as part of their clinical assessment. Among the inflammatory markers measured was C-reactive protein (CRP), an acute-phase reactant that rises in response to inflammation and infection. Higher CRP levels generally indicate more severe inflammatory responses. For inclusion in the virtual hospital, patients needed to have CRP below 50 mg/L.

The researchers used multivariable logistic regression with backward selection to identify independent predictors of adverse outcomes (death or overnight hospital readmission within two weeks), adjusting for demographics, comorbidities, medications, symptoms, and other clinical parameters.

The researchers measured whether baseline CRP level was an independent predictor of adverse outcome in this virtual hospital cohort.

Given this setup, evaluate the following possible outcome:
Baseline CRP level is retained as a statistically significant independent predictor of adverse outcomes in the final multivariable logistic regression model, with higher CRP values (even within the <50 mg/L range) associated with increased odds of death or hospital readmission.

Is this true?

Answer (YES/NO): NO